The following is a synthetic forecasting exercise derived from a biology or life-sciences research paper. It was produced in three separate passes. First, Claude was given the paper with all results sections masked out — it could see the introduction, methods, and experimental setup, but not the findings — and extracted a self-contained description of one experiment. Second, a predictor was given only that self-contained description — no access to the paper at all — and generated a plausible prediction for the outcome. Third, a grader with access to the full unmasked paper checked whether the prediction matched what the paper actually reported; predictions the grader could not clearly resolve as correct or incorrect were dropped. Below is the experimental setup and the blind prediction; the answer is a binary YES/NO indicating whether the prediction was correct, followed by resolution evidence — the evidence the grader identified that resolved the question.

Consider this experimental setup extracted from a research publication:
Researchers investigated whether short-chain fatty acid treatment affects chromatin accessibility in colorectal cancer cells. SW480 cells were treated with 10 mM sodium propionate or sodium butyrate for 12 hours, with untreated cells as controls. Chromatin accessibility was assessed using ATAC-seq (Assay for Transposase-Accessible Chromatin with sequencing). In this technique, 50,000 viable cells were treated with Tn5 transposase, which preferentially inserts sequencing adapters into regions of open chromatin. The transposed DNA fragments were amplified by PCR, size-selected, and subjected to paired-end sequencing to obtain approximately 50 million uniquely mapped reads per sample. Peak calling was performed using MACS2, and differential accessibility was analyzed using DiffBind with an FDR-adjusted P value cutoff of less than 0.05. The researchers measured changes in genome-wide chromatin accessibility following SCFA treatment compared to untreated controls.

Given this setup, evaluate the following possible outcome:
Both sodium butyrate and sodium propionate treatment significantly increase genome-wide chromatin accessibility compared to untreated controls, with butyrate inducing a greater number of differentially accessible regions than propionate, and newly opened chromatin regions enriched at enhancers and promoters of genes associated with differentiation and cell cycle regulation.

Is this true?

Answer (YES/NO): NO